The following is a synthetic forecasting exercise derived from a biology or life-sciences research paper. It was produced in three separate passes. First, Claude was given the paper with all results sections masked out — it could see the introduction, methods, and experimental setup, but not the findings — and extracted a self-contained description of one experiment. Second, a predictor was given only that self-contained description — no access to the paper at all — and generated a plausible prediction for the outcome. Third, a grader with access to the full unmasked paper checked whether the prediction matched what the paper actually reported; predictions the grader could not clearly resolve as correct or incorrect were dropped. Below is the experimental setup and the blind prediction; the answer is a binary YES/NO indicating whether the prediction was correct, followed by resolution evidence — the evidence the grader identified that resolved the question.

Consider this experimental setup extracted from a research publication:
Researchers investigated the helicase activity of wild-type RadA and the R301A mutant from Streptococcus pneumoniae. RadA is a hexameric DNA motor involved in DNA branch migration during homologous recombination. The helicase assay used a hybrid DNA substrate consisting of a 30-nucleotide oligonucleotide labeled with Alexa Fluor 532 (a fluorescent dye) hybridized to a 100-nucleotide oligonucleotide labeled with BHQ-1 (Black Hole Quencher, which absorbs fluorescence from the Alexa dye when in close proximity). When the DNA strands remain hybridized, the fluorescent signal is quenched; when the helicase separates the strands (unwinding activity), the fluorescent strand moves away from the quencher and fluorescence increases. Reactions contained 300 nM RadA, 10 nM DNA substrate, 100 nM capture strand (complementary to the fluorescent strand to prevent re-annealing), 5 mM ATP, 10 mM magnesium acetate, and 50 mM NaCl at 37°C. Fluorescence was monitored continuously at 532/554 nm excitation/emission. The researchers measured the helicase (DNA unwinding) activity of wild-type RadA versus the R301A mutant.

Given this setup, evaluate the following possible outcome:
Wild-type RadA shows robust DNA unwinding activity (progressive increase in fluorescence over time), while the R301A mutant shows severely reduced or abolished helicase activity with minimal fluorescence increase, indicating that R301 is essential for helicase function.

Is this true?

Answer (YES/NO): YES